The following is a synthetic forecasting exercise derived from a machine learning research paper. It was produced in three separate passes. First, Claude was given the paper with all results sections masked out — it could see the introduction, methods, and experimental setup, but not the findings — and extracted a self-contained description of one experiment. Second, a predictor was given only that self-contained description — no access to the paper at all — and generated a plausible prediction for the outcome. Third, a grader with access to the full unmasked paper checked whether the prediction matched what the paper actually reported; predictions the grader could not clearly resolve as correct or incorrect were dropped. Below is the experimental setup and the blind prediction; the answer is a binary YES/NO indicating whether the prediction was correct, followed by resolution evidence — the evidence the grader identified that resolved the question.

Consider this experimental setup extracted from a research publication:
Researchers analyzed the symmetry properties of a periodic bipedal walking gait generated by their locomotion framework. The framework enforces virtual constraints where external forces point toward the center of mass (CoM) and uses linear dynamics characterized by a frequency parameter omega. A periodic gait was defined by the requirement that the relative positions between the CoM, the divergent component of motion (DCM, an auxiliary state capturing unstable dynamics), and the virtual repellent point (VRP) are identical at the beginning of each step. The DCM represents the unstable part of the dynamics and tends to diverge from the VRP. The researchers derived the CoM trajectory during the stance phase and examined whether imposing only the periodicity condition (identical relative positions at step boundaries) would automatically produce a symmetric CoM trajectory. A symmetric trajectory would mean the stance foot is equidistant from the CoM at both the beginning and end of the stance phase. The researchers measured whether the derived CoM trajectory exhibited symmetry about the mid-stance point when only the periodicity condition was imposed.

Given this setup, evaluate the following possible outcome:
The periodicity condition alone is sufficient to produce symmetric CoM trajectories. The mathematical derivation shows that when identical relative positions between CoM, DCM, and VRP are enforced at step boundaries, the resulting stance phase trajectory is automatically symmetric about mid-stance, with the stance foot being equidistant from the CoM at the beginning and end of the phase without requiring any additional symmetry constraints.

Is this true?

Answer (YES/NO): YES